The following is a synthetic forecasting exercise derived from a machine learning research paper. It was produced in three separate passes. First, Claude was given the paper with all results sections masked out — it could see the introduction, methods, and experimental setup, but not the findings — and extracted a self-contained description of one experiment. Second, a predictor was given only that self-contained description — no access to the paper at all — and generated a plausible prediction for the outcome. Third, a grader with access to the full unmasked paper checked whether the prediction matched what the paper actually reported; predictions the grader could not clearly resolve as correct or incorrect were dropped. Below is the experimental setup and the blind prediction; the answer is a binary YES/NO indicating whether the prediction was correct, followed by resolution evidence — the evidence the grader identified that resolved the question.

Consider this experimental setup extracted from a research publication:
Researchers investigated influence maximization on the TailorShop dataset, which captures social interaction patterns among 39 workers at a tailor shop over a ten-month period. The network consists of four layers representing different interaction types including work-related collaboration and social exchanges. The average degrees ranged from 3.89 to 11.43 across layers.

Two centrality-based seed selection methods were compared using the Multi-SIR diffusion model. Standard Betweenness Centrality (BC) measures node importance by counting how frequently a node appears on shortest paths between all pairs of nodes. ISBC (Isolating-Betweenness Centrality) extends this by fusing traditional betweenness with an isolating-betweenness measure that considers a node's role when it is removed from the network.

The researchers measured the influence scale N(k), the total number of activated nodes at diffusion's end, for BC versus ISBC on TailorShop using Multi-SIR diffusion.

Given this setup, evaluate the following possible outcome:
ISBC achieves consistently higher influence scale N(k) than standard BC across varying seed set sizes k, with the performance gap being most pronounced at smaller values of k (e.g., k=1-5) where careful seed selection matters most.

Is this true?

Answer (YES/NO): NO